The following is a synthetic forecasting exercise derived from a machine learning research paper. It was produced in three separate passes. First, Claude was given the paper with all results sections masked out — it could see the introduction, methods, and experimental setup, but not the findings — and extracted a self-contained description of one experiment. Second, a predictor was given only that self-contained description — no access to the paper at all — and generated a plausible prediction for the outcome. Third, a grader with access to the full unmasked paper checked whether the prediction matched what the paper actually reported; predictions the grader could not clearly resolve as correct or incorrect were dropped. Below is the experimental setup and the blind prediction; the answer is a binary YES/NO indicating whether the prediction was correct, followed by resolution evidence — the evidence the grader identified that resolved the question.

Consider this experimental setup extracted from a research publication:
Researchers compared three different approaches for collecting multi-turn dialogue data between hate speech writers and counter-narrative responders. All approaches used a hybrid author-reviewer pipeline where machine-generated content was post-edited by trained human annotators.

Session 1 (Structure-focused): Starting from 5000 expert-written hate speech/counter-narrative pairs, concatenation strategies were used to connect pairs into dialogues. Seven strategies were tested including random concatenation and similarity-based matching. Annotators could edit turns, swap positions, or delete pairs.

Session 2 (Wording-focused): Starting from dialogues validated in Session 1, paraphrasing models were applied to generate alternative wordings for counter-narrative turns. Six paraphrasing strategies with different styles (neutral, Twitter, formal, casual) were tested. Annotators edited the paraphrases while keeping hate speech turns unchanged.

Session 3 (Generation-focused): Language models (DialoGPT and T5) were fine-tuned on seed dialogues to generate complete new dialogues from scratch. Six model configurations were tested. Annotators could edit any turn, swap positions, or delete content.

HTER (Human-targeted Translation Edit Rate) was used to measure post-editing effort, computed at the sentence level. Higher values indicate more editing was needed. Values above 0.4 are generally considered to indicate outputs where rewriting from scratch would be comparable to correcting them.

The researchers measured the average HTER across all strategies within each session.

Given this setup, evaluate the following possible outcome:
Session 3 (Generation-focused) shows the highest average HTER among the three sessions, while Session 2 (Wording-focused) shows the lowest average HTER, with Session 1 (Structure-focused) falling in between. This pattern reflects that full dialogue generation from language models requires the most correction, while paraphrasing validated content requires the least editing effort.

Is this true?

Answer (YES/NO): NO